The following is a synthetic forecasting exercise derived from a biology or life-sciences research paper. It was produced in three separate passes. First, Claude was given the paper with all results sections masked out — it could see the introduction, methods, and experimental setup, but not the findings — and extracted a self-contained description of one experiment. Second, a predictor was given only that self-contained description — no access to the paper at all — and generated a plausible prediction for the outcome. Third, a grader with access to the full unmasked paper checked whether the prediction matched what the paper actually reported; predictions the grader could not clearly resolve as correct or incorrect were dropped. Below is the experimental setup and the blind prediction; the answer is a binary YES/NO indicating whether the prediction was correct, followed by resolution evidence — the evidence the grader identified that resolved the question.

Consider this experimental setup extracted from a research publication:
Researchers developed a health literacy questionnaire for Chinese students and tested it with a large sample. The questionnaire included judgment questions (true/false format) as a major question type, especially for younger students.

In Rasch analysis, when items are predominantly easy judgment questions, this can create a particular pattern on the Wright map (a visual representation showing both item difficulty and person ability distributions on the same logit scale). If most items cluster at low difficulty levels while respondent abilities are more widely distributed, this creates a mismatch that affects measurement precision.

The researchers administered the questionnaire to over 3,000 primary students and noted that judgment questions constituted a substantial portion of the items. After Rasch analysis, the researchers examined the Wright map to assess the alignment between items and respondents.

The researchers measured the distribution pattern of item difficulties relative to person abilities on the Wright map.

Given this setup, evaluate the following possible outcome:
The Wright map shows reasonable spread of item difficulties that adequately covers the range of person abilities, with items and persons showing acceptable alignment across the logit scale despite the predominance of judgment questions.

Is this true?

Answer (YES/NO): NO